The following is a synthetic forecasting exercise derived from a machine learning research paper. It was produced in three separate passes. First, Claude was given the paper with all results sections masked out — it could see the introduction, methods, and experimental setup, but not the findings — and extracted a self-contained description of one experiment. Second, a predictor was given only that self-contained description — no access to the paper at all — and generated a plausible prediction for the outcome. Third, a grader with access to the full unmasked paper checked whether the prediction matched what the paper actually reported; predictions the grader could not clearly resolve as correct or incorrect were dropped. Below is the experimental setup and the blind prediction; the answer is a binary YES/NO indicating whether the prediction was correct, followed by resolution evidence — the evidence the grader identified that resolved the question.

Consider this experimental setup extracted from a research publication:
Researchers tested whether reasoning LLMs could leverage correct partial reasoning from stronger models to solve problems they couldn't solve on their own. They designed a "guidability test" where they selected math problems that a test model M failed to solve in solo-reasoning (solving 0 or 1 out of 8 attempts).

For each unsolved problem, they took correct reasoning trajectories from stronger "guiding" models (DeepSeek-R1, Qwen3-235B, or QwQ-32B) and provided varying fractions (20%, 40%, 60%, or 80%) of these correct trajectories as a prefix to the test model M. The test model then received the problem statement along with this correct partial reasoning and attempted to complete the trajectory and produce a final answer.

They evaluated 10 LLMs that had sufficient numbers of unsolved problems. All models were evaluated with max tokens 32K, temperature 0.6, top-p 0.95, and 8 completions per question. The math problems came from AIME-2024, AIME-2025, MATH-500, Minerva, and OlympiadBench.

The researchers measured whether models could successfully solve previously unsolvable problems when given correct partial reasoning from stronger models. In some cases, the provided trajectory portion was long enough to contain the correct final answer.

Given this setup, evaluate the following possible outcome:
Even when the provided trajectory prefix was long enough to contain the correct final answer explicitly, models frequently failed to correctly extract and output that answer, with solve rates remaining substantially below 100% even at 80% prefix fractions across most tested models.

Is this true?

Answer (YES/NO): YES